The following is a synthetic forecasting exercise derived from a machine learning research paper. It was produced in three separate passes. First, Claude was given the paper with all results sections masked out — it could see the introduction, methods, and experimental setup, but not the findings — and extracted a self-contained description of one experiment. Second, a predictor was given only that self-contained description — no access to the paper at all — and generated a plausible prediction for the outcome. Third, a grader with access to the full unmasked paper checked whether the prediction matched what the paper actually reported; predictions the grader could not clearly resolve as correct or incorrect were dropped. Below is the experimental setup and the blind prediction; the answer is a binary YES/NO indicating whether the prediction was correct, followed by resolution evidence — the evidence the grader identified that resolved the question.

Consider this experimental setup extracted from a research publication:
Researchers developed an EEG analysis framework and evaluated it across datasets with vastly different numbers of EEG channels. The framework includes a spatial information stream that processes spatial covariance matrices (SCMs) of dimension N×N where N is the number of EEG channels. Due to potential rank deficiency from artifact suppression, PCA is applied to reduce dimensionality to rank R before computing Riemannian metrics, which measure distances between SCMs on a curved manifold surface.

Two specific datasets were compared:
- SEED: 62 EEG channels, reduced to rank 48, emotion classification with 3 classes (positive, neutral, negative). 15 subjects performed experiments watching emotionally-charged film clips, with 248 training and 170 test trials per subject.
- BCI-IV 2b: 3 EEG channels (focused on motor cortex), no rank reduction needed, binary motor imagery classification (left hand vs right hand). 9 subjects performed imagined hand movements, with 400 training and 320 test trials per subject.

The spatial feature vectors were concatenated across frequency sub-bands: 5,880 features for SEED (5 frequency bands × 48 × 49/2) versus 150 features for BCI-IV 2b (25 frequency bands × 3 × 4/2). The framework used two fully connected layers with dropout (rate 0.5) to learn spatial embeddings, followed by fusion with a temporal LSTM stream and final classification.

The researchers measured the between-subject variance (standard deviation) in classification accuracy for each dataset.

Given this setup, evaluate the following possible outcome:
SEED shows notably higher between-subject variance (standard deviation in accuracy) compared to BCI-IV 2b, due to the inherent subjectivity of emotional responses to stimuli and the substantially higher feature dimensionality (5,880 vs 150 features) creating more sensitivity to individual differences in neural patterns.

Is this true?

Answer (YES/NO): NO